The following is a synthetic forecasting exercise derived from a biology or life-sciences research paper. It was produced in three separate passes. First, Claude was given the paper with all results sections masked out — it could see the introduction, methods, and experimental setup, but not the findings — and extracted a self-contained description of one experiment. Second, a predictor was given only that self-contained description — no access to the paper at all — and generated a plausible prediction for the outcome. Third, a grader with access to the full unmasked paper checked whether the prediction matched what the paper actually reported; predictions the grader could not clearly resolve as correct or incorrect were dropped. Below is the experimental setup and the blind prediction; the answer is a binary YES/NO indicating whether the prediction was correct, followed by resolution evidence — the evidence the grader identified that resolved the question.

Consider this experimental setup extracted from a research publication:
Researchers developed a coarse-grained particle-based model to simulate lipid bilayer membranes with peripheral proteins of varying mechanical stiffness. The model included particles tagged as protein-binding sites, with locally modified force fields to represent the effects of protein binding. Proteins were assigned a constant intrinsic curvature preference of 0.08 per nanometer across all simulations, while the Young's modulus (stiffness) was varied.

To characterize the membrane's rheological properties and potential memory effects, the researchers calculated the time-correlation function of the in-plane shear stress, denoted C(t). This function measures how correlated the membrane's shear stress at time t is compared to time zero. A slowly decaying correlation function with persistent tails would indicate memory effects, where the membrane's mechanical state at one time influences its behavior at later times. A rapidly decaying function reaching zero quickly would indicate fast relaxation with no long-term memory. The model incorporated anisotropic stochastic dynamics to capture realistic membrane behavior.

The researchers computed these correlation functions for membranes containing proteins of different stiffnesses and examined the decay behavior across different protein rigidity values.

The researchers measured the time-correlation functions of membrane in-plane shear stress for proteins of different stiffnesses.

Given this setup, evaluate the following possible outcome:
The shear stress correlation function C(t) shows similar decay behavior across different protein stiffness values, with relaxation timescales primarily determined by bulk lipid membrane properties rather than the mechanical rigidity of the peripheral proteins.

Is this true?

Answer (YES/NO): YES